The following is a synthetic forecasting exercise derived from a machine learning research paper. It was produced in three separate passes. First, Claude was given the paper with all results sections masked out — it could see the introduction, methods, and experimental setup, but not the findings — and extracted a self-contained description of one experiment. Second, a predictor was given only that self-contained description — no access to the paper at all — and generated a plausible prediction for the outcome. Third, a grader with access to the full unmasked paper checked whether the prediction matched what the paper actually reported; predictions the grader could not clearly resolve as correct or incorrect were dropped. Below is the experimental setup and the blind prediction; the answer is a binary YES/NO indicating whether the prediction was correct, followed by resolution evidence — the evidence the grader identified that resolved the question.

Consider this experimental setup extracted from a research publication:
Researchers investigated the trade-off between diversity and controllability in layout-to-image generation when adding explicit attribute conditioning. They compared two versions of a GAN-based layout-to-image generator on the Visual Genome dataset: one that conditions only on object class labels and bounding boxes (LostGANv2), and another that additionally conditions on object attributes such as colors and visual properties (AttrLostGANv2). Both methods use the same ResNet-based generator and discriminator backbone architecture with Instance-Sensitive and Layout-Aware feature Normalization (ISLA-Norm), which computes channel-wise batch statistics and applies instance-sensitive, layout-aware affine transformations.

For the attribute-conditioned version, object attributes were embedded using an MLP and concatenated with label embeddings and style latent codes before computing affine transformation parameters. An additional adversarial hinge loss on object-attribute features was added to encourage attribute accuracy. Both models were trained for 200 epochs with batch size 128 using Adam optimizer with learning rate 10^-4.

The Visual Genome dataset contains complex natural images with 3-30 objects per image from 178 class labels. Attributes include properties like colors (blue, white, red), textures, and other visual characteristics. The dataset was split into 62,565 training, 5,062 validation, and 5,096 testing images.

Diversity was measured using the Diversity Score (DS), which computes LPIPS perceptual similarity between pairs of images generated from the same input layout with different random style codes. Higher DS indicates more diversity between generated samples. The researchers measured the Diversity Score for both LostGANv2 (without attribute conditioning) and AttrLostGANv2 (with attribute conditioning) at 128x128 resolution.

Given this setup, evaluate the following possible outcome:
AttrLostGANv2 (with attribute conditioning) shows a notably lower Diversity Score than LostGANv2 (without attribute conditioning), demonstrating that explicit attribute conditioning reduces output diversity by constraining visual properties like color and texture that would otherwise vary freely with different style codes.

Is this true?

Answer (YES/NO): YES